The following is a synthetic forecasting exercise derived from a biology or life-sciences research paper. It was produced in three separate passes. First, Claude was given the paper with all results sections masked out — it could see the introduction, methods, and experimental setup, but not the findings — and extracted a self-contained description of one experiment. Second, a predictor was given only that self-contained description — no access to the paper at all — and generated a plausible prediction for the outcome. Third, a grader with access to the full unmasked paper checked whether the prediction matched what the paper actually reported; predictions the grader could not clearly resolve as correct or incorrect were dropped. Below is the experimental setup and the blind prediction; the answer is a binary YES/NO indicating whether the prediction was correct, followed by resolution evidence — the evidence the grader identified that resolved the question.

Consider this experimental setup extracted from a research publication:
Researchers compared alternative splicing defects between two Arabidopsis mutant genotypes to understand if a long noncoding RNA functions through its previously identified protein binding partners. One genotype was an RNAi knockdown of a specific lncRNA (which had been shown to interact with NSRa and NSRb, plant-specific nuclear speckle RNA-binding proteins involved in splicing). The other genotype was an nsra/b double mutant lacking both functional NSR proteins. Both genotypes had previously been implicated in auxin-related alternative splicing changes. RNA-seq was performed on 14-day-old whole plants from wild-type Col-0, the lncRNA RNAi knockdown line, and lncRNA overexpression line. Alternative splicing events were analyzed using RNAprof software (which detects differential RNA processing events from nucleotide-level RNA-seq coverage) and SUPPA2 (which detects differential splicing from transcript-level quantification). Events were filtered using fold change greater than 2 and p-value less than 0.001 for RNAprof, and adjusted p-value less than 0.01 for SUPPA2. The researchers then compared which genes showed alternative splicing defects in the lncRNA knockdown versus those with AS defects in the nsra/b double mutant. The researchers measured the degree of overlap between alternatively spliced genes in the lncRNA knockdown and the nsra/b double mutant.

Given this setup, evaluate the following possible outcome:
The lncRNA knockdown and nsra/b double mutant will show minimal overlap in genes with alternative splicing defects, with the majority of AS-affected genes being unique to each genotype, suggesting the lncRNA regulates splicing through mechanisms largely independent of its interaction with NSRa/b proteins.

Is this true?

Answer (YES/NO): YES